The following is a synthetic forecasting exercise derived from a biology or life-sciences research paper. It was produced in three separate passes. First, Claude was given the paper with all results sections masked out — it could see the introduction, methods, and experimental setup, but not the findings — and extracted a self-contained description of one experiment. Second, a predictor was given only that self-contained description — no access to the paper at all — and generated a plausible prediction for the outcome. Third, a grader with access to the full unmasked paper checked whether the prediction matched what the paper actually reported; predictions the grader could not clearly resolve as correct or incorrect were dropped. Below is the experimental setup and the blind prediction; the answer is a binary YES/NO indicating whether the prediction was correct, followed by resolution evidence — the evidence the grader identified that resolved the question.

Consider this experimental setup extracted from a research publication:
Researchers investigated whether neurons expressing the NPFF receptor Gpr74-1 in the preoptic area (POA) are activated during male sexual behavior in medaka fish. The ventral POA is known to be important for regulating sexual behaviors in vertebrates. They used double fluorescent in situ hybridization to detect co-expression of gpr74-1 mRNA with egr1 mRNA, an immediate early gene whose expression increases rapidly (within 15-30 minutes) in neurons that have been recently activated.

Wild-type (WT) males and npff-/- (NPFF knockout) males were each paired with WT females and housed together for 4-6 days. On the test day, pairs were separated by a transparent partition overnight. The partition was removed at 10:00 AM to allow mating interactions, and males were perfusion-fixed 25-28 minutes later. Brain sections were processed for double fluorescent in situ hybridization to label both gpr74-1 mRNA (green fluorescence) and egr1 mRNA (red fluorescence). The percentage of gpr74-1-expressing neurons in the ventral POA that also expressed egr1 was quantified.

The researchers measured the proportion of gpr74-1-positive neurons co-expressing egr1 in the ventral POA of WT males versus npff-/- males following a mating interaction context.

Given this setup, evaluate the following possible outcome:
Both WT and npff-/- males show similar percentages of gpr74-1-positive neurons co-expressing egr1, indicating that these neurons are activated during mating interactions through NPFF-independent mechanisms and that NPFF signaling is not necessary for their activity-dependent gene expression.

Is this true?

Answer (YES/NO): YES